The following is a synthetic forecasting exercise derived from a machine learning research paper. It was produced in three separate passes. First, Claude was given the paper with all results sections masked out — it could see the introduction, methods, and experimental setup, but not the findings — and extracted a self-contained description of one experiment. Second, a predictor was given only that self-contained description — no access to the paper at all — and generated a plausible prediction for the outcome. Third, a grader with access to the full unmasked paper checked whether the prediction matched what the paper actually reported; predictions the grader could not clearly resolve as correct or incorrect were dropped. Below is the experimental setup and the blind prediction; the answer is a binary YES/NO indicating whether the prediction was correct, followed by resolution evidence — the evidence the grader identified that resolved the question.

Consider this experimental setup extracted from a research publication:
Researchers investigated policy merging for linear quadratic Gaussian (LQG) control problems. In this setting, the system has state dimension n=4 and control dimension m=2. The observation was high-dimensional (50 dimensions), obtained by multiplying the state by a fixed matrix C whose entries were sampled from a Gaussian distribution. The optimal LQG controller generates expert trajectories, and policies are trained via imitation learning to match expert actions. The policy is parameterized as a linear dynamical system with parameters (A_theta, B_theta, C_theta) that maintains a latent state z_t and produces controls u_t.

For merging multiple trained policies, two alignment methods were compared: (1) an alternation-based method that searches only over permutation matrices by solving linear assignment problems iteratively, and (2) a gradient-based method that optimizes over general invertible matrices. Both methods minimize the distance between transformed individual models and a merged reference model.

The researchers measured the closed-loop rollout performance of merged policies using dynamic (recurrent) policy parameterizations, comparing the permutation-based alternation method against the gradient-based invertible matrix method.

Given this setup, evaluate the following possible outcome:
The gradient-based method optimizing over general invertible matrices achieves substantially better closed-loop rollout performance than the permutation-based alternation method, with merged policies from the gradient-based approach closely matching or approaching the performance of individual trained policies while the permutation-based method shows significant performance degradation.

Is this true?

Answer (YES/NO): NO